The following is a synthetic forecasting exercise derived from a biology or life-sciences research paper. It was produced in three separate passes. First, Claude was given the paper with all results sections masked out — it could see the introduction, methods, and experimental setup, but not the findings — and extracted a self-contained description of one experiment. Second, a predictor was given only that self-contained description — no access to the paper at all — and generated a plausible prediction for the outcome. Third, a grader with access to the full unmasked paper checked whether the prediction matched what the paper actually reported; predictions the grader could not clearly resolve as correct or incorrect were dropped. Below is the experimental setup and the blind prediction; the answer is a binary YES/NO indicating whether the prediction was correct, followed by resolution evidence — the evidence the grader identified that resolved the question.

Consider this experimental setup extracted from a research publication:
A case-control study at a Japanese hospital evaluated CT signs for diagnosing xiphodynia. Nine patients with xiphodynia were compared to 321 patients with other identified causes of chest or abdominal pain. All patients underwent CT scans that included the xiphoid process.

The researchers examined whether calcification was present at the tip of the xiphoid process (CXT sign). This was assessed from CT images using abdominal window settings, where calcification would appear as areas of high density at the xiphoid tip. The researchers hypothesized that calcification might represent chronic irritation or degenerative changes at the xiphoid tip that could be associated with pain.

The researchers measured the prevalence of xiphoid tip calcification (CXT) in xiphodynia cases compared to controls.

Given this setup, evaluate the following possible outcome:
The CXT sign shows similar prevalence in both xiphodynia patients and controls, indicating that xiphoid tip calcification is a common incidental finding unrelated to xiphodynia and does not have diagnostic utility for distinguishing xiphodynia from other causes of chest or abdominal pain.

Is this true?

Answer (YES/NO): YES